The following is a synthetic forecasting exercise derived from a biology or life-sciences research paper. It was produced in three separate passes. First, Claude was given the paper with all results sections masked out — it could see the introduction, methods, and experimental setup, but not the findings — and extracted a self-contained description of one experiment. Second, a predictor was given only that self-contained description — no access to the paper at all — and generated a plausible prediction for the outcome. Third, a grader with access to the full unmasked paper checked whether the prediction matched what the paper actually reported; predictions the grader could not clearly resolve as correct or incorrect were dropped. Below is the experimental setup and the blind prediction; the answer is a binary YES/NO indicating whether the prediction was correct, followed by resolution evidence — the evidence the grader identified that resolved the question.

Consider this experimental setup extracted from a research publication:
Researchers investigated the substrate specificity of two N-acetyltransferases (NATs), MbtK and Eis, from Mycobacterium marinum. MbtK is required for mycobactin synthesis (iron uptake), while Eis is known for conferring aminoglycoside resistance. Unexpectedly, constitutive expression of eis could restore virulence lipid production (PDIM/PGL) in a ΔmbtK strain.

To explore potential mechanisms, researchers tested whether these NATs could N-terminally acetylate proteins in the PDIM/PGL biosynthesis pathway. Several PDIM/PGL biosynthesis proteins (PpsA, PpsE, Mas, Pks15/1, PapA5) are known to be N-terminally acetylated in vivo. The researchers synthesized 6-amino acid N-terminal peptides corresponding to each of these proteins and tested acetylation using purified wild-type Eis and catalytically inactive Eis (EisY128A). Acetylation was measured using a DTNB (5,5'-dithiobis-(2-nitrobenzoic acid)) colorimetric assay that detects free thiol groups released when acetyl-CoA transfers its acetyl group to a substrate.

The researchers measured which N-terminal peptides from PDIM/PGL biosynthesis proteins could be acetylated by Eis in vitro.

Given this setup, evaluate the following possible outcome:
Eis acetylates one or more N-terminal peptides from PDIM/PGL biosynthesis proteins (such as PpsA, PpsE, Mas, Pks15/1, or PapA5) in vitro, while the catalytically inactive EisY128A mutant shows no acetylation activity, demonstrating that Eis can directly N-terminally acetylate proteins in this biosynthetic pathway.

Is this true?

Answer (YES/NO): YES